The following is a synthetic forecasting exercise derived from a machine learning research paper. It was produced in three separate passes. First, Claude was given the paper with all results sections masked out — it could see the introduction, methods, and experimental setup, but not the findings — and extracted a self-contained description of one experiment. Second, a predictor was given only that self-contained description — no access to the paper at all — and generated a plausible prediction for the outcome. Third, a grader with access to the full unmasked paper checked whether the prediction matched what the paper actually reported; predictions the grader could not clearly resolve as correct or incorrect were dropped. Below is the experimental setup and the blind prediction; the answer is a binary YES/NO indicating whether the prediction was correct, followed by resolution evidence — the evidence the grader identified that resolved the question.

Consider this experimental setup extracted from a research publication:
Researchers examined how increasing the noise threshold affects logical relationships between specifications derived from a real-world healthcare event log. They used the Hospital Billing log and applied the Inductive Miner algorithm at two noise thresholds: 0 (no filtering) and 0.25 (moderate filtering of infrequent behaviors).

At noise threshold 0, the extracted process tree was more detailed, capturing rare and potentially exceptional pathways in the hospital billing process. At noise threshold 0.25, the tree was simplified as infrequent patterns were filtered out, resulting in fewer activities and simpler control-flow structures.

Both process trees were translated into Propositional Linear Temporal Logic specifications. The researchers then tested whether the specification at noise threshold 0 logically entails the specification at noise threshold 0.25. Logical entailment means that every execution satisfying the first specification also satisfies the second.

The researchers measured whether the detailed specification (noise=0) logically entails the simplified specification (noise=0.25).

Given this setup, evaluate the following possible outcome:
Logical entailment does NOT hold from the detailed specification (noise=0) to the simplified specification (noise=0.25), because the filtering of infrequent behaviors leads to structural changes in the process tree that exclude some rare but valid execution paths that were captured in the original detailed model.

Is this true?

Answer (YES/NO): NO